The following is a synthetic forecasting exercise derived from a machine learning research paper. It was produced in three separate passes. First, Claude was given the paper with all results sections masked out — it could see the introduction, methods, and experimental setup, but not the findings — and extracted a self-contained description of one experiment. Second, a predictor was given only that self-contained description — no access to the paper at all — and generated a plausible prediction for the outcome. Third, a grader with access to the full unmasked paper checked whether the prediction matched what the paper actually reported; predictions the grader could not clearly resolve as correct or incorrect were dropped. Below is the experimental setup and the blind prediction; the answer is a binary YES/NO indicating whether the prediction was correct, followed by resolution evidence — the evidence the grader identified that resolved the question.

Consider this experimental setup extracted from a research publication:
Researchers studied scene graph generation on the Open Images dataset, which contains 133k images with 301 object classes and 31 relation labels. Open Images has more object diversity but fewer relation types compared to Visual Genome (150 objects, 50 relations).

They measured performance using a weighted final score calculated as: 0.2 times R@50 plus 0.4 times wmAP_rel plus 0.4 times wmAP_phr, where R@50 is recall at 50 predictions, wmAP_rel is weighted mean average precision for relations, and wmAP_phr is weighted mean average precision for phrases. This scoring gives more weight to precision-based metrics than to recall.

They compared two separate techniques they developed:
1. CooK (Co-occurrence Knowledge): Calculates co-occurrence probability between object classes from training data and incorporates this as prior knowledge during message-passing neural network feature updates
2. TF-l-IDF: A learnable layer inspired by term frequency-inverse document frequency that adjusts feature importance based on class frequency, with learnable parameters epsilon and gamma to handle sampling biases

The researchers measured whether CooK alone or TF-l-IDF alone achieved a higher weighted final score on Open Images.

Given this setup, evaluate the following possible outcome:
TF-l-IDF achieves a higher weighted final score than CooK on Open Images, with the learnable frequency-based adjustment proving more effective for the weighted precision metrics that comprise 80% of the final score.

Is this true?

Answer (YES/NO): YES